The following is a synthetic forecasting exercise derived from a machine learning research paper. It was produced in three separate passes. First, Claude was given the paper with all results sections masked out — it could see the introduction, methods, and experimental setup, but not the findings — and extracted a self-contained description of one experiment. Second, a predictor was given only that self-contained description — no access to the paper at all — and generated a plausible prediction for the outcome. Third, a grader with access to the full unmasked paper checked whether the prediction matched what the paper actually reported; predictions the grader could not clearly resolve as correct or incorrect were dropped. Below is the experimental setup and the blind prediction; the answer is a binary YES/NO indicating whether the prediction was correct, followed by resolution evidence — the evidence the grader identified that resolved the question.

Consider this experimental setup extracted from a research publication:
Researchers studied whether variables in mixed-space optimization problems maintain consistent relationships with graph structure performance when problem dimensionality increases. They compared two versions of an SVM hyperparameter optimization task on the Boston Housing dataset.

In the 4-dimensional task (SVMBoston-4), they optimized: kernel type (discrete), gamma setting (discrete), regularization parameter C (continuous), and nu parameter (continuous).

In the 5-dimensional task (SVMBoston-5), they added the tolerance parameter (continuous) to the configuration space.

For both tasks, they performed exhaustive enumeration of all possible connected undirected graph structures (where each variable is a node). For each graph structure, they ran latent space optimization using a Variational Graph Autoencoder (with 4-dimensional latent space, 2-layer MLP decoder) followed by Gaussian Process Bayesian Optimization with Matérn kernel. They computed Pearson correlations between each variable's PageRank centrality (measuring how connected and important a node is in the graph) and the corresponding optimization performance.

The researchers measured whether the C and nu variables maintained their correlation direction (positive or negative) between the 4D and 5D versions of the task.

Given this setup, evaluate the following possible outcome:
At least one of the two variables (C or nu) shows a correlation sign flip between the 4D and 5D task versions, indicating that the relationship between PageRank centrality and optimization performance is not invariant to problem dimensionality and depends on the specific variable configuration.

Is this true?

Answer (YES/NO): NO